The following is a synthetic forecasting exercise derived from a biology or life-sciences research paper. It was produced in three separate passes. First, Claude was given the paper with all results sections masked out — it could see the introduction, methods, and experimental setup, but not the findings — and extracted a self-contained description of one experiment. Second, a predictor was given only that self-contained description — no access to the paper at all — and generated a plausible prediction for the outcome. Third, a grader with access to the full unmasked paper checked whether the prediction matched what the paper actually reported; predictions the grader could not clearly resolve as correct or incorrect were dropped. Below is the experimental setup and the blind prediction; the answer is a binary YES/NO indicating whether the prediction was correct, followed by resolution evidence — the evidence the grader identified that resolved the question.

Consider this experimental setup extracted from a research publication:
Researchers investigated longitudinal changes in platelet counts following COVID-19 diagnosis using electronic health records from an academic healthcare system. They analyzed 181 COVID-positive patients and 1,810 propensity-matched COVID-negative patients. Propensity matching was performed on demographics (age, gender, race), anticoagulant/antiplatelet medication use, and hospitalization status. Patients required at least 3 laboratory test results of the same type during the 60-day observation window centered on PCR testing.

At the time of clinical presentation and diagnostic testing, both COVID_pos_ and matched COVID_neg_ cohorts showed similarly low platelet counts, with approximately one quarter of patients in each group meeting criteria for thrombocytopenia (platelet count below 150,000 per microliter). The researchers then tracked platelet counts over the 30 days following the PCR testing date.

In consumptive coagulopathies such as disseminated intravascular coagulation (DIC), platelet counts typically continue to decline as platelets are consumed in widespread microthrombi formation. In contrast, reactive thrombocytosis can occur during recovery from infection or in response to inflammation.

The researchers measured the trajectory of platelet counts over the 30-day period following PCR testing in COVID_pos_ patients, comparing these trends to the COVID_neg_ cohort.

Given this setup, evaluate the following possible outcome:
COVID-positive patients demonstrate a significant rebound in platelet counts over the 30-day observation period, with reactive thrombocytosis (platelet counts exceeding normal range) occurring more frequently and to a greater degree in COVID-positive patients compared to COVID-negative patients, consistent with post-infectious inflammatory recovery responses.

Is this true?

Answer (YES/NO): NO